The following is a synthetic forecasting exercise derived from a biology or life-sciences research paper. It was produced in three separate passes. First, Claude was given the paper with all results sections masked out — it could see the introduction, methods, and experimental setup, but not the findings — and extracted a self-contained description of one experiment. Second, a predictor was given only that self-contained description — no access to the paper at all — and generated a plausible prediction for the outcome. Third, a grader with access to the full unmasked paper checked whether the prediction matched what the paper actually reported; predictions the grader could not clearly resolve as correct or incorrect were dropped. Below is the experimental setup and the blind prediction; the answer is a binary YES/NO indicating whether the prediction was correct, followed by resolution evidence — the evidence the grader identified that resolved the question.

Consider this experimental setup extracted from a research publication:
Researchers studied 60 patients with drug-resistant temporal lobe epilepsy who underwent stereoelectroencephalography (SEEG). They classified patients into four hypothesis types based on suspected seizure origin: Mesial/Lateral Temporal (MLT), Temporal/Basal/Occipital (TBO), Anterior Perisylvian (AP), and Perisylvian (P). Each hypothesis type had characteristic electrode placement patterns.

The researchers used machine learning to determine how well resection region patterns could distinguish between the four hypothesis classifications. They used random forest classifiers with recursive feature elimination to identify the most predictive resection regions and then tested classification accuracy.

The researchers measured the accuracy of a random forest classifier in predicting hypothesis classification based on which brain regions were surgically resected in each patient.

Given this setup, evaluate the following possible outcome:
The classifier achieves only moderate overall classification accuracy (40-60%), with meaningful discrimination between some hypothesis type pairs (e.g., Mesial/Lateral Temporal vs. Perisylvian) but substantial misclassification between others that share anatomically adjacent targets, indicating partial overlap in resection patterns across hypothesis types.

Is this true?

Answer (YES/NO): NO